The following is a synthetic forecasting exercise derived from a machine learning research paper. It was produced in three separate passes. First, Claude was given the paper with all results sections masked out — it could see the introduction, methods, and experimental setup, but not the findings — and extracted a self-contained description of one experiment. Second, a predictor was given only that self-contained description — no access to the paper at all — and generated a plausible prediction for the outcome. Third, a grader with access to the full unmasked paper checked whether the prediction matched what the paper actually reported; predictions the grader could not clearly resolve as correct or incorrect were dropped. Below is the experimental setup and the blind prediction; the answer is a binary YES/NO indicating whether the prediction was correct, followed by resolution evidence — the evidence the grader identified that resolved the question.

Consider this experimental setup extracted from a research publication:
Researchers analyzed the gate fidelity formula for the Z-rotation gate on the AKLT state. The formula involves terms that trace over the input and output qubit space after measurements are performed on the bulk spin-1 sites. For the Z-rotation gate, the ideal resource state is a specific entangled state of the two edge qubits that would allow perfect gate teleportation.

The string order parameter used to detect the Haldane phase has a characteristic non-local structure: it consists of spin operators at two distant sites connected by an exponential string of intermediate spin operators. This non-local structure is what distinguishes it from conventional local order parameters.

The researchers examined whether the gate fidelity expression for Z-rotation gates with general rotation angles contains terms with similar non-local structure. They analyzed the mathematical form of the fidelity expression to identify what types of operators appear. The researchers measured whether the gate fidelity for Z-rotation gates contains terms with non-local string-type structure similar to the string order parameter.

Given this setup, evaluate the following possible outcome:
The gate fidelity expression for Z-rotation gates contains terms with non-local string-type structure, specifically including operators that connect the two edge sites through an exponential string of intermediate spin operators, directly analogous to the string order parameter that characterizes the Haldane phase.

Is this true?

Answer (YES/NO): YES